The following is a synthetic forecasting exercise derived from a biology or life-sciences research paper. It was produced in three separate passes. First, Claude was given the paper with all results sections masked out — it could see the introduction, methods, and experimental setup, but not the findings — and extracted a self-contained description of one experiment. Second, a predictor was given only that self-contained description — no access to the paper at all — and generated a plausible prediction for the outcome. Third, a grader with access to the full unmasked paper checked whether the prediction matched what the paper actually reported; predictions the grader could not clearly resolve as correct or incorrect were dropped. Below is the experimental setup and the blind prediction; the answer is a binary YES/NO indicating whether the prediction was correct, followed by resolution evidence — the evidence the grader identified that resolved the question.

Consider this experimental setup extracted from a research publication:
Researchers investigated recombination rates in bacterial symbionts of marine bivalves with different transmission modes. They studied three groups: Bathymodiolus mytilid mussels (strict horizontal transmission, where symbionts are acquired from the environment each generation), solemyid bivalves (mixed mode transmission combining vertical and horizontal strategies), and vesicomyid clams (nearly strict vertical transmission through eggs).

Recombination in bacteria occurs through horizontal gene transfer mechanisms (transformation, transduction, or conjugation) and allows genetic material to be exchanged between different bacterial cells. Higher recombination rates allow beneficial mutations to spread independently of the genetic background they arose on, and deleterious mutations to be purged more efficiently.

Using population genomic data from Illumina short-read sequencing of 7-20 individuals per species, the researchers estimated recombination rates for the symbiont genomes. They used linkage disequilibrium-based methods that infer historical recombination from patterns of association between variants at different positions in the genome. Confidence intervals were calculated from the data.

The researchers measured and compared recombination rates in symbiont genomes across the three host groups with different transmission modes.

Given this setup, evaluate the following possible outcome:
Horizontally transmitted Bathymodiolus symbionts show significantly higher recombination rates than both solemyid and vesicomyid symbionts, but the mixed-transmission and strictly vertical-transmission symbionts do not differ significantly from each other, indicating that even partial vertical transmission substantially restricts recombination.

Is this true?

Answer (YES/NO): NO